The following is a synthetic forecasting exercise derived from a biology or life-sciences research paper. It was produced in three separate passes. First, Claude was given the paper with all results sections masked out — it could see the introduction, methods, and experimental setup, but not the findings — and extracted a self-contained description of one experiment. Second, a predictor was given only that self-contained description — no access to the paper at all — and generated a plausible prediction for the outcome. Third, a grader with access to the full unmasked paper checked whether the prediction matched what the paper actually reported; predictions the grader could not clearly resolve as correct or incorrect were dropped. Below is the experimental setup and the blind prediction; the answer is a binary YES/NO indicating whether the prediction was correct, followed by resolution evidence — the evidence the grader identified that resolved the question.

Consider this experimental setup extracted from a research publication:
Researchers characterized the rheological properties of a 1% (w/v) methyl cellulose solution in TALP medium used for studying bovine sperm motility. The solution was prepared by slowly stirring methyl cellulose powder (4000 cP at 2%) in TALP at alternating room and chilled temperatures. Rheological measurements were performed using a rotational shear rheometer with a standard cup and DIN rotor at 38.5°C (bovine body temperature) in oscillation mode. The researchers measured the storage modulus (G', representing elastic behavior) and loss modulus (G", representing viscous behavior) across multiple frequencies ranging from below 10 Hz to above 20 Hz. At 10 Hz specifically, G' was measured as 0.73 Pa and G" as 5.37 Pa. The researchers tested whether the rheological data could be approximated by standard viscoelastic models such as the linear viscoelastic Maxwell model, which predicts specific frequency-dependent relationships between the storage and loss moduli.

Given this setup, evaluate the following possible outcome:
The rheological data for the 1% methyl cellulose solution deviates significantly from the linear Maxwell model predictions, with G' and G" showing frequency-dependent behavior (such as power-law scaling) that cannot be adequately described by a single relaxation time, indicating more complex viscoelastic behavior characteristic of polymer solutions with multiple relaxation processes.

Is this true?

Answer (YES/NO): NO